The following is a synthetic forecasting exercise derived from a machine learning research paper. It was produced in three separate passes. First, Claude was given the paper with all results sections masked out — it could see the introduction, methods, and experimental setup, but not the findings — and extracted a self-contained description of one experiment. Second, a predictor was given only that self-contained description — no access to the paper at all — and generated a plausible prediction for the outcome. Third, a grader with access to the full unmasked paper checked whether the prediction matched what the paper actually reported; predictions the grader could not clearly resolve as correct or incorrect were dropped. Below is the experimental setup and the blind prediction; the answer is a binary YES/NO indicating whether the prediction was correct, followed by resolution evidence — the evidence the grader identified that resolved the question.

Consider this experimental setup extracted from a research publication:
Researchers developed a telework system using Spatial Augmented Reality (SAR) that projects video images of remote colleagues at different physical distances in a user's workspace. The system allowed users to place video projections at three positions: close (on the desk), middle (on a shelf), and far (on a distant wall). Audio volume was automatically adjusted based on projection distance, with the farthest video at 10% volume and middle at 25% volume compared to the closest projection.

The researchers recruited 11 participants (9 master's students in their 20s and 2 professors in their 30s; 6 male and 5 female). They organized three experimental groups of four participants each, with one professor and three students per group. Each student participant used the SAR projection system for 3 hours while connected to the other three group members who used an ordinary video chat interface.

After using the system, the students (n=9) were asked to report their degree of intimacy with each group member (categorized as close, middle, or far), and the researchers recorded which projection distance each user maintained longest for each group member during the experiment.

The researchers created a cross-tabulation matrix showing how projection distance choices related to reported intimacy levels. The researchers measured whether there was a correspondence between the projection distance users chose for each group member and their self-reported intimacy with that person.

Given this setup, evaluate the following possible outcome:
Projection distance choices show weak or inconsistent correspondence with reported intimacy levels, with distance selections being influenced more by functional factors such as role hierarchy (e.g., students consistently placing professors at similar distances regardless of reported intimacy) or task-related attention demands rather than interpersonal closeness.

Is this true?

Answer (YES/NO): NO